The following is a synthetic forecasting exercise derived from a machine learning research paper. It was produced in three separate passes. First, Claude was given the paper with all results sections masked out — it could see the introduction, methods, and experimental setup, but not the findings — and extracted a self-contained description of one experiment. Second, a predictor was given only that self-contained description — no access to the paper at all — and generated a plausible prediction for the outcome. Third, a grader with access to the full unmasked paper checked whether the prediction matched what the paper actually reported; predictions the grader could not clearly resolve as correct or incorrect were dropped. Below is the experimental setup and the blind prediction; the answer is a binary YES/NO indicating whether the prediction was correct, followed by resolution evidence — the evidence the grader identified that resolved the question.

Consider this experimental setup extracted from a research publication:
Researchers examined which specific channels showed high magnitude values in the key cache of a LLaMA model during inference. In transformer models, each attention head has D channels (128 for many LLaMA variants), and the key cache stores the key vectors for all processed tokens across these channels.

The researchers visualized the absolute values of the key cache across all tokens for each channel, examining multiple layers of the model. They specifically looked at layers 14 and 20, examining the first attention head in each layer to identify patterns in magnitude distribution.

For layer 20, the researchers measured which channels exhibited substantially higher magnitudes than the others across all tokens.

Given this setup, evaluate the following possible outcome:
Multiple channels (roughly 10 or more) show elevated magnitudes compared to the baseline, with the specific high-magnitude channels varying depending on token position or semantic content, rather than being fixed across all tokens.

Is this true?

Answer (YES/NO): NO